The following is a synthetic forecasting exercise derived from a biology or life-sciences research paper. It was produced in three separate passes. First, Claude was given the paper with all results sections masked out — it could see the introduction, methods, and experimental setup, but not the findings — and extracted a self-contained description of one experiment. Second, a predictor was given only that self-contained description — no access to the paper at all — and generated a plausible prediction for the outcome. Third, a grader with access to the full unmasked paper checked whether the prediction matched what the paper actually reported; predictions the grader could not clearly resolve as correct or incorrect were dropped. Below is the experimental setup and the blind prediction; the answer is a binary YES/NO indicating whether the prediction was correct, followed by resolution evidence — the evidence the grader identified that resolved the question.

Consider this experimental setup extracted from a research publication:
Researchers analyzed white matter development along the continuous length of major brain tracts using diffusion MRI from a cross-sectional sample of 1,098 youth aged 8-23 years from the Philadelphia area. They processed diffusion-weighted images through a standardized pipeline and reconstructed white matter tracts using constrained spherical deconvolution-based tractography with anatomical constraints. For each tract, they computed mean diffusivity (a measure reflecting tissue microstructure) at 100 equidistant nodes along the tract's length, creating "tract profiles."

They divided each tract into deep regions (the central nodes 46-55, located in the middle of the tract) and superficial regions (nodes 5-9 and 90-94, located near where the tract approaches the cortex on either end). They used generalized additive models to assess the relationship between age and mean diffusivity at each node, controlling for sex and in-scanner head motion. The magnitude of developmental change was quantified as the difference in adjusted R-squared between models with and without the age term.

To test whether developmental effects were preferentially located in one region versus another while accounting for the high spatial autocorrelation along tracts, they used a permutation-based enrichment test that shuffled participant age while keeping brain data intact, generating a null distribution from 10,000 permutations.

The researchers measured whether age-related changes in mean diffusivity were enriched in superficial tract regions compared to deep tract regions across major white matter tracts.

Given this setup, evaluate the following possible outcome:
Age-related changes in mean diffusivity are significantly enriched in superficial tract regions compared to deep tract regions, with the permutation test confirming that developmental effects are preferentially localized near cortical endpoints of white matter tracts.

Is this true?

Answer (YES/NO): YES